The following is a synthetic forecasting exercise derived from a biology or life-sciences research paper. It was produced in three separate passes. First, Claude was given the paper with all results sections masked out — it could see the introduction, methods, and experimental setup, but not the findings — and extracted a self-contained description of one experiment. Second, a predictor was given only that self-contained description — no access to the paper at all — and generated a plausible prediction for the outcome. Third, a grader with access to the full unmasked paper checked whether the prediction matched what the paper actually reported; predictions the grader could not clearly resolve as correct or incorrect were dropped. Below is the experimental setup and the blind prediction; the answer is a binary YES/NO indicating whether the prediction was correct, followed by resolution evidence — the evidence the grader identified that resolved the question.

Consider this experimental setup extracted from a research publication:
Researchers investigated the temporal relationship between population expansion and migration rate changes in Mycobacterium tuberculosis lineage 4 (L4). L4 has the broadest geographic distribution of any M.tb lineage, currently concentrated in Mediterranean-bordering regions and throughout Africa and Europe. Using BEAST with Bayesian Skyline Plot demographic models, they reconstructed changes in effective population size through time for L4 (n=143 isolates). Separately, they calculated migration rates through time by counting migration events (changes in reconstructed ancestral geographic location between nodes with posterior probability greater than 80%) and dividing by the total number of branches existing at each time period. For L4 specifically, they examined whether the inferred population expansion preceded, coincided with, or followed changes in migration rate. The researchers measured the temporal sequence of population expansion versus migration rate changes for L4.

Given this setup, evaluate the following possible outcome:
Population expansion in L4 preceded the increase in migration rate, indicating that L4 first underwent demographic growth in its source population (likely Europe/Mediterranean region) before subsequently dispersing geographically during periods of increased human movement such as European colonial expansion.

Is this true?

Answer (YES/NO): NO